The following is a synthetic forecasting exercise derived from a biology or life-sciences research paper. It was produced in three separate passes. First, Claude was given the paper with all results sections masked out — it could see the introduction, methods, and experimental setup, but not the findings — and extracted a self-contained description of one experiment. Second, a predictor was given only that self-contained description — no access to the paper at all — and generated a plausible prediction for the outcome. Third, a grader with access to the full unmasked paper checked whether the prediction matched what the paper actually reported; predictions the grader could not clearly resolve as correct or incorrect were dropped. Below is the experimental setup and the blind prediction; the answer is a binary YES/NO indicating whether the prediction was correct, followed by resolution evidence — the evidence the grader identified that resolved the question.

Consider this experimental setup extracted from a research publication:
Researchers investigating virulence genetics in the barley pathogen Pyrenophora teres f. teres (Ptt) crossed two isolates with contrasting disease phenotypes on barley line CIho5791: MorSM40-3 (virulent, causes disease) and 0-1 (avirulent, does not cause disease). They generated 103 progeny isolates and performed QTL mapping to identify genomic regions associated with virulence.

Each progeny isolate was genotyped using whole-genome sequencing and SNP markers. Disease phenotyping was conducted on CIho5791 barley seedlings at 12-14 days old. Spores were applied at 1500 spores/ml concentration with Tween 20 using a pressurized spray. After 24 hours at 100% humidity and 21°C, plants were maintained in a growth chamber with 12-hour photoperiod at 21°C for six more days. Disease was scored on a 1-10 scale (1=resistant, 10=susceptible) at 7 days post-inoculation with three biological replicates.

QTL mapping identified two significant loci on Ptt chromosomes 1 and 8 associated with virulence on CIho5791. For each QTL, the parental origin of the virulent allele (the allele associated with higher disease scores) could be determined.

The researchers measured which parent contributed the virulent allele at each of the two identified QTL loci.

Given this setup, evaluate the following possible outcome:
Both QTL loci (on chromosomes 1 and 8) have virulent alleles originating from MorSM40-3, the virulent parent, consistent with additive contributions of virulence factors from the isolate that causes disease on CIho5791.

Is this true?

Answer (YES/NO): NO